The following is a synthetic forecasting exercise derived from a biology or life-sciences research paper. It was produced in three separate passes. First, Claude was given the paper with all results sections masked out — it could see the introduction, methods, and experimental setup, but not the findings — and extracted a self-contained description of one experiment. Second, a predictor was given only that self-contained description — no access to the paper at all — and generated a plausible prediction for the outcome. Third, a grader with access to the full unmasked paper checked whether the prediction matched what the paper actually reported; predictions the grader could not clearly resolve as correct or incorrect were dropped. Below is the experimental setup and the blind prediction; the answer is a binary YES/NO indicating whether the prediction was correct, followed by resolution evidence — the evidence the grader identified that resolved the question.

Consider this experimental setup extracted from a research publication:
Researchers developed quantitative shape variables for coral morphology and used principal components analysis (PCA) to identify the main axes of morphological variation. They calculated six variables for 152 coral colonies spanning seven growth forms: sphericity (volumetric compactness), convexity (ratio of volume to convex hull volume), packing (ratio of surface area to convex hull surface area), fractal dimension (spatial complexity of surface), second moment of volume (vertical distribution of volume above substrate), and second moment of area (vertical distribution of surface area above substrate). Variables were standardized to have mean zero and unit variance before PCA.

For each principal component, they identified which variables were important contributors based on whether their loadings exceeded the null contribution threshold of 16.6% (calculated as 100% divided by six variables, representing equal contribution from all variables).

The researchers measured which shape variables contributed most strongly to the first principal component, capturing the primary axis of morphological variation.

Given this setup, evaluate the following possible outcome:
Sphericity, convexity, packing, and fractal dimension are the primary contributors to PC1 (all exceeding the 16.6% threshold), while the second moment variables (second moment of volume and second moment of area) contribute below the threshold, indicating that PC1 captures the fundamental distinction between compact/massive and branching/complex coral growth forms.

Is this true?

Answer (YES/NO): NO